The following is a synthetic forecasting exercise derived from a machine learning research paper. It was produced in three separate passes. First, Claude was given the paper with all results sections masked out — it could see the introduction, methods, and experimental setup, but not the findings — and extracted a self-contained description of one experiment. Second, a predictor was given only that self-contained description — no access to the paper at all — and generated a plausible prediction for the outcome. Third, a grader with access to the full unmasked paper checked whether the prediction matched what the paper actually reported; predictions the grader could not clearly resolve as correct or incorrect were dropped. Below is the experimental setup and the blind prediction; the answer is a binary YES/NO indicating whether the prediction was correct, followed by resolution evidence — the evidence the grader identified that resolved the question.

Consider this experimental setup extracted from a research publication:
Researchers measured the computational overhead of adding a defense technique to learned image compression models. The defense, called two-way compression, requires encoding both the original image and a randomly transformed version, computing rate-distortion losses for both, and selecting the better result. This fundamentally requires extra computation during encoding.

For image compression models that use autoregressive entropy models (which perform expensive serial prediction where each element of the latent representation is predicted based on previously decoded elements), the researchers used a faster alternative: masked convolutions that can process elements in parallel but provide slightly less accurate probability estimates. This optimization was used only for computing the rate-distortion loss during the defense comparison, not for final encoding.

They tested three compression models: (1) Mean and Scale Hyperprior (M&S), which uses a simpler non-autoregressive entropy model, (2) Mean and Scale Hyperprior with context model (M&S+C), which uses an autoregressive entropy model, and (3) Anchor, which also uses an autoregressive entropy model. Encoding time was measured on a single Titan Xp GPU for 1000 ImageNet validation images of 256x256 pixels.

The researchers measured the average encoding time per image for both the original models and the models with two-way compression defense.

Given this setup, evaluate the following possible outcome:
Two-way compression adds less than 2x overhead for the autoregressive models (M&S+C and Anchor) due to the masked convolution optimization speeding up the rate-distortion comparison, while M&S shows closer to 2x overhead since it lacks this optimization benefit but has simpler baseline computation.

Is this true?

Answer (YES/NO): YES